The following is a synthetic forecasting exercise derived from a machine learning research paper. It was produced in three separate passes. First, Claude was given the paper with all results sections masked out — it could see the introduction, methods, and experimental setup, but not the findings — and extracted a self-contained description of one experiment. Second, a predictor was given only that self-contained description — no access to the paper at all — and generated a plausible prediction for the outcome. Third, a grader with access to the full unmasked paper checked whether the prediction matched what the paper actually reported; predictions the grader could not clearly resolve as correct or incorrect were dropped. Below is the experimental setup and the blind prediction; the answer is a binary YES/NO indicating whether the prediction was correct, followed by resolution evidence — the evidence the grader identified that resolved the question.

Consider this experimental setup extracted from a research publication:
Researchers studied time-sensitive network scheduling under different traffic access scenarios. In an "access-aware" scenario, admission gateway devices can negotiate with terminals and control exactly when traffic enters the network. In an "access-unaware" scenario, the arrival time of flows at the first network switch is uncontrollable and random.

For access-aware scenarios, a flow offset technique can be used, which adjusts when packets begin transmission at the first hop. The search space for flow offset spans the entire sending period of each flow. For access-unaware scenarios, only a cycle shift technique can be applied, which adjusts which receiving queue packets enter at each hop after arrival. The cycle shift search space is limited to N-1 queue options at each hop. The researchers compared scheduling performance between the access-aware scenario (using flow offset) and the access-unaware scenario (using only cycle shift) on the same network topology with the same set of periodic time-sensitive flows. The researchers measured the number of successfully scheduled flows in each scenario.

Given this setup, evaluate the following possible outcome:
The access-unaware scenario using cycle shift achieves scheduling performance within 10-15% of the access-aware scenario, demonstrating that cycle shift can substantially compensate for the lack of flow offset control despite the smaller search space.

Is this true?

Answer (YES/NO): YES